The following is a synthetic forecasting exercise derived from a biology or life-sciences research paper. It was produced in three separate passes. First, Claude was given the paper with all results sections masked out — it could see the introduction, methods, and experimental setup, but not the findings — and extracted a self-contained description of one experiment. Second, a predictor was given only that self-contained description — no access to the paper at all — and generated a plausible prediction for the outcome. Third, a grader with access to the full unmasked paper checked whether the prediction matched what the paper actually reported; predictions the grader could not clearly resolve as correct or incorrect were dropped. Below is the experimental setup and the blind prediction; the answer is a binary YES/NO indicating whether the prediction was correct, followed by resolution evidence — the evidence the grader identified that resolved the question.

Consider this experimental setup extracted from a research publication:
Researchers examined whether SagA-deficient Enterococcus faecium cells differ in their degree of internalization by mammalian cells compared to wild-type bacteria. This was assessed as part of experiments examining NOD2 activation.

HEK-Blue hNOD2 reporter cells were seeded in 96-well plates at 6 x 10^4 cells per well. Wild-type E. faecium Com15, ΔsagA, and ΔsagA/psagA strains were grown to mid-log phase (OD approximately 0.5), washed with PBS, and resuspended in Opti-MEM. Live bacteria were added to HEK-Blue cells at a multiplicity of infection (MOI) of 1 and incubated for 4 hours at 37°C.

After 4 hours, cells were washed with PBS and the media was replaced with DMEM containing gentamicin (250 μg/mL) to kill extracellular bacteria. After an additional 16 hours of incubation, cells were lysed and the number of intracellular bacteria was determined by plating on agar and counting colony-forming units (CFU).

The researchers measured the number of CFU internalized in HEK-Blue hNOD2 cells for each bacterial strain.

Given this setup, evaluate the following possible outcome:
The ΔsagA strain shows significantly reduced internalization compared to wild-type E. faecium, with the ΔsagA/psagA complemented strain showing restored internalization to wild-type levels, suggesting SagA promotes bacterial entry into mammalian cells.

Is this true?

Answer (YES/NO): NO